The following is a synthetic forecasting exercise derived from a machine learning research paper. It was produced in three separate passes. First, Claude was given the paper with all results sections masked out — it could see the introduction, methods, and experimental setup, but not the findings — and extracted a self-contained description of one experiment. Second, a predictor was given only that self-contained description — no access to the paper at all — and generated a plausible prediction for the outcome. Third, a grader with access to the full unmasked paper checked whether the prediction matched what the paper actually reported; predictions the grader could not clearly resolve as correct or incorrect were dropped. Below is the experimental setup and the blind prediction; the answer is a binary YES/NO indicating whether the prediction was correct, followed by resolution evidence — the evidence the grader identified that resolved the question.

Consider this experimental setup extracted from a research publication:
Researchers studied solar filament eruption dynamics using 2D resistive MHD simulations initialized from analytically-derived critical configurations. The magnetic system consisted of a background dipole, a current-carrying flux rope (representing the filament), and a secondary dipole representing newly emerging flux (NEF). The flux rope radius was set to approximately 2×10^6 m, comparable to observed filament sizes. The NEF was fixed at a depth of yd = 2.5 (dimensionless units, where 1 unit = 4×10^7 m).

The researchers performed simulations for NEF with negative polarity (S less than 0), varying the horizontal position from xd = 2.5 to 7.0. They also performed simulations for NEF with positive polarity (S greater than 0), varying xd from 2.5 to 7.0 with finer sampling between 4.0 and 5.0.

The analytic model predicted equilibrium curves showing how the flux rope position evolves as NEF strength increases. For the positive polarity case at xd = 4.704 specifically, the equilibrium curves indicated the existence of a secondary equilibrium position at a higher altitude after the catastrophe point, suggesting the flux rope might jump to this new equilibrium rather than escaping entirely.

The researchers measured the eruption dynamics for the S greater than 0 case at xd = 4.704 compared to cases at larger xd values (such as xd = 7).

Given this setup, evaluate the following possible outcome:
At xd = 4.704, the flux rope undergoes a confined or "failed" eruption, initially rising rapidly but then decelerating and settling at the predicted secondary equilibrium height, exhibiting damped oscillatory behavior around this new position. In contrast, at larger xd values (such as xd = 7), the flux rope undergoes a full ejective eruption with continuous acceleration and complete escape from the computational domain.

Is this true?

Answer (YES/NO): NO